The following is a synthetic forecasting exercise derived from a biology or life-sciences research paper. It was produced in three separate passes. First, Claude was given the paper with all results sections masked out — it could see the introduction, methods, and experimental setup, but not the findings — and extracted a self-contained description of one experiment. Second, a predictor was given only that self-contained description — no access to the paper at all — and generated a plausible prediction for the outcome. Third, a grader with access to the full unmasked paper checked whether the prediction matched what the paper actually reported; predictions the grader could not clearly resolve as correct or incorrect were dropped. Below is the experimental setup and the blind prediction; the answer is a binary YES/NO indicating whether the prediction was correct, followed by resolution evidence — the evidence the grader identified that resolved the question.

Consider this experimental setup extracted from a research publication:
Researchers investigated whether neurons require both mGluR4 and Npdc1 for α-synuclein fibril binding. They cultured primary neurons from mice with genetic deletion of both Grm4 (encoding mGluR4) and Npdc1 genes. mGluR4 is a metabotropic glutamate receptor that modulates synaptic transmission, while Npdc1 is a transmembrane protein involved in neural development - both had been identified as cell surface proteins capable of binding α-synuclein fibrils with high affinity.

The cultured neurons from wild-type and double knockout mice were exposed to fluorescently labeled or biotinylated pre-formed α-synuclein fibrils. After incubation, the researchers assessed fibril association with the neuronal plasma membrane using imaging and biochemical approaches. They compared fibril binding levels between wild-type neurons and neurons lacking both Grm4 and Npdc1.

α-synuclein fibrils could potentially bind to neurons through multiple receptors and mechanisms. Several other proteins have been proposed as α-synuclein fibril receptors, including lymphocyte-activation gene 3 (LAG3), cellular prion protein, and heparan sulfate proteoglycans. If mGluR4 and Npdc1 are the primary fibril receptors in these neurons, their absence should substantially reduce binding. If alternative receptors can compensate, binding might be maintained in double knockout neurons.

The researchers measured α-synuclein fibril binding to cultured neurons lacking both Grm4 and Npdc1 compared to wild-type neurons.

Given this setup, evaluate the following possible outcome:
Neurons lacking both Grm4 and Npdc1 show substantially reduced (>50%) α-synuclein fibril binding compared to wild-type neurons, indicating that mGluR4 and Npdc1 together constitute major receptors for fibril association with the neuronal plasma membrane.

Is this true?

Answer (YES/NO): YES